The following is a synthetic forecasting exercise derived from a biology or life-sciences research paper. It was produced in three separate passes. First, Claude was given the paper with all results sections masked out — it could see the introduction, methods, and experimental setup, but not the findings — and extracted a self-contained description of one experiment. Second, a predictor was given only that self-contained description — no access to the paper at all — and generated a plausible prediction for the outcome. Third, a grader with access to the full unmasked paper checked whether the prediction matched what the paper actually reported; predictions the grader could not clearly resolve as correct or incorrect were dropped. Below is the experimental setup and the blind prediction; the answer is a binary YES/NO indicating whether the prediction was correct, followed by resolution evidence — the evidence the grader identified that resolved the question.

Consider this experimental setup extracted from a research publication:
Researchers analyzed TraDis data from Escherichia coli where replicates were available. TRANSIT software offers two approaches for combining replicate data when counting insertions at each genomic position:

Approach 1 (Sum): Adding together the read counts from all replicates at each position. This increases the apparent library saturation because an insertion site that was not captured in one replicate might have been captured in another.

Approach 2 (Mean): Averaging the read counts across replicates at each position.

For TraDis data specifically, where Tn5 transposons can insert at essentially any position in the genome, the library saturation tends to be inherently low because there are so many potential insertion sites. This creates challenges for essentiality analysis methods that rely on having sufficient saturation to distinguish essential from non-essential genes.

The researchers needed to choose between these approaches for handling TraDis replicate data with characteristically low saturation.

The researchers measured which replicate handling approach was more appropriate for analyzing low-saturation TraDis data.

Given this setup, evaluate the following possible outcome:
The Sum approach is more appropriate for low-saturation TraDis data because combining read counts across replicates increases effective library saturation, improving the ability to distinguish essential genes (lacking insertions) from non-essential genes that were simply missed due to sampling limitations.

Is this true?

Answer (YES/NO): YES